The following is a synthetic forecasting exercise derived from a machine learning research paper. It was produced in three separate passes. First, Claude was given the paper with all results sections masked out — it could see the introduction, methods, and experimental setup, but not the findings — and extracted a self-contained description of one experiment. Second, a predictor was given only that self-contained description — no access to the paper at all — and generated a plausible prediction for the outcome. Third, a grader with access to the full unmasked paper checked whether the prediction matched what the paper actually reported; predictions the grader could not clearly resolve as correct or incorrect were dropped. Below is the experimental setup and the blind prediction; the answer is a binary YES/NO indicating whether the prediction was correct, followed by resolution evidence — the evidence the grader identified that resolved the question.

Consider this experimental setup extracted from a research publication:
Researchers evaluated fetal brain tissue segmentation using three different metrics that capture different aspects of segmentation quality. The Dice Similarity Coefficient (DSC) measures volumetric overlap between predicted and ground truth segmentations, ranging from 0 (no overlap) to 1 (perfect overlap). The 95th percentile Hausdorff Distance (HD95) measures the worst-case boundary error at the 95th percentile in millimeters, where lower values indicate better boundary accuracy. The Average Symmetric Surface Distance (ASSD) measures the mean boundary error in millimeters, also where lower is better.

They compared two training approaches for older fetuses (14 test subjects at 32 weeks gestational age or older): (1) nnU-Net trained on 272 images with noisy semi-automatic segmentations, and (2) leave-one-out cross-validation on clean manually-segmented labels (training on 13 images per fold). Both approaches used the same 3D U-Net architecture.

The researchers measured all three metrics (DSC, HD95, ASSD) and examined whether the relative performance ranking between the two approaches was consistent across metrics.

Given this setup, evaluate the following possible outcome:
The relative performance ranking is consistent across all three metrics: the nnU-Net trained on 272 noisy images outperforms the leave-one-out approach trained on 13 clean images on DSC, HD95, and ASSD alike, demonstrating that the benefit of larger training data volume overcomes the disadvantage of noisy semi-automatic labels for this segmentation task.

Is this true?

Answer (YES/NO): YES